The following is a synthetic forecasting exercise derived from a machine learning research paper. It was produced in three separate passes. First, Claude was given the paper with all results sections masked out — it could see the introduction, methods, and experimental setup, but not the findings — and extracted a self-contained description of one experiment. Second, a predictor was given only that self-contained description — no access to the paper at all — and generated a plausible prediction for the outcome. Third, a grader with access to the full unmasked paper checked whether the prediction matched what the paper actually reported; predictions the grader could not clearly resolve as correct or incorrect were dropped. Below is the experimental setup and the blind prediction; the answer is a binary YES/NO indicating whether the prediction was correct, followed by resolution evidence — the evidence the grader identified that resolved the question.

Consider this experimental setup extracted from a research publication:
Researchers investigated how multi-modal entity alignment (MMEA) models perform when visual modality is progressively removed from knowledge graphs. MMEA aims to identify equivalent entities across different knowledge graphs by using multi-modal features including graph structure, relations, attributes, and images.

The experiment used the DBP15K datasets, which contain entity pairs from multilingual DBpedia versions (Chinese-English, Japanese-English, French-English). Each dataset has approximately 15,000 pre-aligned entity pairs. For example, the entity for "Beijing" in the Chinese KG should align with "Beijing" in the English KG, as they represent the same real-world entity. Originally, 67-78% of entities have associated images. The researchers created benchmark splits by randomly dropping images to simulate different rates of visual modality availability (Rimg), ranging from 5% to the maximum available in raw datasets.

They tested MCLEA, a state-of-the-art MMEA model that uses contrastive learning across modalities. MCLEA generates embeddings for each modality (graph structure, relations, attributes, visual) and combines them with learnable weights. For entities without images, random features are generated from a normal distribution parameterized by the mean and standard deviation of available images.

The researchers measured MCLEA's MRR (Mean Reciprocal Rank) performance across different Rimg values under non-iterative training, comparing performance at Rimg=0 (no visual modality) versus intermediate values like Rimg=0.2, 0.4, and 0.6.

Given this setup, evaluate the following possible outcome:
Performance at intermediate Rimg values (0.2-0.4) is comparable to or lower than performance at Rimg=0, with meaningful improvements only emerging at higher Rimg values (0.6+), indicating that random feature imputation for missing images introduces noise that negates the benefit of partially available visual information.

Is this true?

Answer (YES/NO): YES